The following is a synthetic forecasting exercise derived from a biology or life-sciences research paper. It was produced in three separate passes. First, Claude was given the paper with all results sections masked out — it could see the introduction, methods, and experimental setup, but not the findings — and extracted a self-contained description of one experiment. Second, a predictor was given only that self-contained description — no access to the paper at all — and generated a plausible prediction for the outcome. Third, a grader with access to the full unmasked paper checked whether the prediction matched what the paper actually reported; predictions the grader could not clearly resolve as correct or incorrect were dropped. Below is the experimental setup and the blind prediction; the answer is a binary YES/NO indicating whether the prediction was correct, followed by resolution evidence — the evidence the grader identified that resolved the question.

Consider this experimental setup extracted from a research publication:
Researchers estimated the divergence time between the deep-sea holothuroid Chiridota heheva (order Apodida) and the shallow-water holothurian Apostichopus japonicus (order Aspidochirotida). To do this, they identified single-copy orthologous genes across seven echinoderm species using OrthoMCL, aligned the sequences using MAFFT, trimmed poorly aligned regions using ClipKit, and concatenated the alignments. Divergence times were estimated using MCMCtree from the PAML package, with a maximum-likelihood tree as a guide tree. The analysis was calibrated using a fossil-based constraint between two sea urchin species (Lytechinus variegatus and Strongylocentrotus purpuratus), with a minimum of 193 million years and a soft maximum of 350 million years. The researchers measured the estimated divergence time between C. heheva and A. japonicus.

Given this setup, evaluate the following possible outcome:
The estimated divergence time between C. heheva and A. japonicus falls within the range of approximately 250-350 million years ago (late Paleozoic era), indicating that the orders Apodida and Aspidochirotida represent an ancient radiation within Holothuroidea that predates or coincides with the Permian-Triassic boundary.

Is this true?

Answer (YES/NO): NO